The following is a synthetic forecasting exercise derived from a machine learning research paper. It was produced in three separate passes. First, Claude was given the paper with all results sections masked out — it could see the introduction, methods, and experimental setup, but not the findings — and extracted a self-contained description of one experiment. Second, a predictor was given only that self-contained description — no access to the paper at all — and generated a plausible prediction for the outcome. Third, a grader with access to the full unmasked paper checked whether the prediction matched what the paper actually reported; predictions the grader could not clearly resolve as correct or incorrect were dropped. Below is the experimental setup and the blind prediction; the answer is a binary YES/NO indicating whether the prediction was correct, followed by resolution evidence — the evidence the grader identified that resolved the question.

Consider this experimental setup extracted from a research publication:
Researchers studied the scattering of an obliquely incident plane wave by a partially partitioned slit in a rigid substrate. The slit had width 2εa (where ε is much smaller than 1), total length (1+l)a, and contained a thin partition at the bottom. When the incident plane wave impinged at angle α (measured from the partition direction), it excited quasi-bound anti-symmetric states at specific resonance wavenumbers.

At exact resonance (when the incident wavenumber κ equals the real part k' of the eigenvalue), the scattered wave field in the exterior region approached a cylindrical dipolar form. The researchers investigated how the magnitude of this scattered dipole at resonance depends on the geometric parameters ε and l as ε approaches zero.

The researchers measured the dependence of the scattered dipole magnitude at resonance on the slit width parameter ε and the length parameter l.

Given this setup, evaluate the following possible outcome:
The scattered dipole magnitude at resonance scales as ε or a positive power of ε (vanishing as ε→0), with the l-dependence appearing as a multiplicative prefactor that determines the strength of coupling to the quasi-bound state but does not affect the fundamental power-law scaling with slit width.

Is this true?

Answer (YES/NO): NO